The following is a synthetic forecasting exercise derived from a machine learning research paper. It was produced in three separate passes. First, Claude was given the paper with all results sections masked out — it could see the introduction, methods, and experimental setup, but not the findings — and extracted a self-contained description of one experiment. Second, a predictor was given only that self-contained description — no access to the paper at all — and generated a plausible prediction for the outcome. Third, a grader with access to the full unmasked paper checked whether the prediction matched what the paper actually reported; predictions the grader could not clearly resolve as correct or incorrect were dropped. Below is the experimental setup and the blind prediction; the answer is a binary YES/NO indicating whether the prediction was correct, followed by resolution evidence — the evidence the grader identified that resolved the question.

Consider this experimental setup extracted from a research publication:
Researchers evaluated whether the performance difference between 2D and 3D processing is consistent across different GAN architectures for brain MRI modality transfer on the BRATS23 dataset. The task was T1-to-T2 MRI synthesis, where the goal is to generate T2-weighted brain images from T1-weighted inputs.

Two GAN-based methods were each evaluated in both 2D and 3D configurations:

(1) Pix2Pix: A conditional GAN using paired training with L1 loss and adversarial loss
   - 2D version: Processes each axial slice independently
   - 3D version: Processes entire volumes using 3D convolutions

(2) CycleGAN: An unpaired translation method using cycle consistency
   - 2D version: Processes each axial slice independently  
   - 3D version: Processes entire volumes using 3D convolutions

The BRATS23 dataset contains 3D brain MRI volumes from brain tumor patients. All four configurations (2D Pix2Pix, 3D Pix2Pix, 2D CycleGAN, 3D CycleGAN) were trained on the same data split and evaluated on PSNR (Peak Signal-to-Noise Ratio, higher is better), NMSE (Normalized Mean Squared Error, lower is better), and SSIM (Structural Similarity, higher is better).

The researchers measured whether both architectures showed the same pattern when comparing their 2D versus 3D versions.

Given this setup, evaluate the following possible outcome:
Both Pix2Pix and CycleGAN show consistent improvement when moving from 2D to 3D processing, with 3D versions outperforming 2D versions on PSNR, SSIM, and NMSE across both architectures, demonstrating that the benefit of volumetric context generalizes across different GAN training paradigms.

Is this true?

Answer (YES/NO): NO